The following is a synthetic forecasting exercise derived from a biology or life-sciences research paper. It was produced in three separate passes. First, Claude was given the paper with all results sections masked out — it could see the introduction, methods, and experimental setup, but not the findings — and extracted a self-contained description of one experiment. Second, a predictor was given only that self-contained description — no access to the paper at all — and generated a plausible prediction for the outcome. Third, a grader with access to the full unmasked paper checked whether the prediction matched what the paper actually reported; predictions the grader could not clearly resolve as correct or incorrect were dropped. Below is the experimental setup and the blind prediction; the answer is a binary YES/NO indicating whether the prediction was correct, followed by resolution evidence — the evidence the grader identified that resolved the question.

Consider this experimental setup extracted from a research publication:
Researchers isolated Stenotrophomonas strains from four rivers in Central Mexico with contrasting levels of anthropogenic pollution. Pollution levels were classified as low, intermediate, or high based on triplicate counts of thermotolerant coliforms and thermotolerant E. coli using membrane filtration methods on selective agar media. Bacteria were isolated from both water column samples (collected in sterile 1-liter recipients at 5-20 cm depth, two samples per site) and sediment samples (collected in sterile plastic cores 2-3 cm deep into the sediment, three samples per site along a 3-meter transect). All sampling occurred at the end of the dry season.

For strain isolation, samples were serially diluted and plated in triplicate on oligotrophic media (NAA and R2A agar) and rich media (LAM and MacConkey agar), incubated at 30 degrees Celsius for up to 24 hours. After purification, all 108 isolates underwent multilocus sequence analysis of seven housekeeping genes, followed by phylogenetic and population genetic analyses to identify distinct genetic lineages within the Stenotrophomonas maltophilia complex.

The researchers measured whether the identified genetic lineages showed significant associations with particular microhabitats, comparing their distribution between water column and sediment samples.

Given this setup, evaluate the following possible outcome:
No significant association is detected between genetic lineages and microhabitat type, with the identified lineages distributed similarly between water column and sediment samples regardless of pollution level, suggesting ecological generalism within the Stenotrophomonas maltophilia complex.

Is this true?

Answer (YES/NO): NO